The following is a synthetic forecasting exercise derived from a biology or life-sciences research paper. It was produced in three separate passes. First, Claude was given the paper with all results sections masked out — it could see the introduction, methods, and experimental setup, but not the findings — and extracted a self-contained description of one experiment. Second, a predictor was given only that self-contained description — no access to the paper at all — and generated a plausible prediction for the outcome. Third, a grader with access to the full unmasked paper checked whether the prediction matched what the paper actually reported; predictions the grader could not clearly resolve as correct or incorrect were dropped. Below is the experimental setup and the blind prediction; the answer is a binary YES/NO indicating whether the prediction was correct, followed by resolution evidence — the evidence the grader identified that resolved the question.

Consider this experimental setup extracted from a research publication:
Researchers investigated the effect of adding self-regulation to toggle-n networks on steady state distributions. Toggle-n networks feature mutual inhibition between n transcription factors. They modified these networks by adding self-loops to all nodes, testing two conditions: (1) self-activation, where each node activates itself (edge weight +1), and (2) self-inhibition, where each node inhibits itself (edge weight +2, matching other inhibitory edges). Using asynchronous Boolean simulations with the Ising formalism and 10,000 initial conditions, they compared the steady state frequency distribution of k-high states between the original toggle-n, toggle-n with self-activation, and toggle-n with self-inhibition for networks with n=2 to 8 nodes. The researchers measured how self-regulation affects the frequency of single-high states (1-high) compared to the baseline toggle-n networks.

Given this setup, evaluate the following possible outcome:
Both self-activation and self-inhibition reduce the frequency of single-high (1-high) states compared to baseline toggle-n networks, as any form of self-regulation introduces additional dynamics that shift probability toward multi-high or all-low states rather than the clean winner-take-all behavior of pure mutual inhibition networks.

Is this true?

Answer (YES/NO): NO